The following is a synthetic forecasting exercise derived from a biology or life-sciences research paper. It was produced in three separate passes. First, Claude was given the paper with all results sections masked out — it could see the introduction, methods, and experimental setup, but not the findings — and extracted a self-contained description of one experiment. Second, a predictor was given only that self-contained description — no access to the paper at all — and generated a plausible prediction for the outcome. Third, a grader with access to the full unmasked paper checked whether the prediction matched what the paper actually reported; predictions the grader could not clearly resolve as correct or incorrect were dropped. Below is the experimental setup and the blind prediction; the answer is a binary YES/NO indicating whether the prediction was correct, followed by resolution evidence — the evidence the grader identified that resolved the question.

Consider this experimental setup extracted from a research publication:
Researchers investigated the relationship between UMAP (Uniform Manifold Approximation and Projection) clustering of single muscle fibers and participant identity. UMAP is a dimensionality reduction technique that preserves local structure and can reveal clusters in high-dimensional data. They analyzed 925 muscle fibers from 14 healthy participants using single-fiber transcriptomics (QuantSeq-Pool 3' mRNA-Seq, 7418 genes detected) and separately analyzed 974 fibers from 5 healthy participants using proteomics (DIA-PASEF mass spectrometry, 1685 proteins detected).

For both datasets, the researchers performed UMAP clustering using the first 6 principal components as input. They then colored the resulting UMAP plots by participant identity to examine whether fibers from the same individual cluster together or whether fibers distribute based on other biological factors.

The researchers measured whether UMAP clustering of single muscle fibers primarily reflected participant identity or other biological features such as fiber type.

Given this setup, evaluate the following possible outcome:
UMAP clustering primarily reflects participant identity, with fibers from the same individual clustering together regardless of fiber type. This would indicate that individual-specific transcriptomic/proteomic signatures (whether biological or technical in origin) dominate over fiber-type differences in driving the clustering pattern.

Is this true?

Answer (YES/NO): NO